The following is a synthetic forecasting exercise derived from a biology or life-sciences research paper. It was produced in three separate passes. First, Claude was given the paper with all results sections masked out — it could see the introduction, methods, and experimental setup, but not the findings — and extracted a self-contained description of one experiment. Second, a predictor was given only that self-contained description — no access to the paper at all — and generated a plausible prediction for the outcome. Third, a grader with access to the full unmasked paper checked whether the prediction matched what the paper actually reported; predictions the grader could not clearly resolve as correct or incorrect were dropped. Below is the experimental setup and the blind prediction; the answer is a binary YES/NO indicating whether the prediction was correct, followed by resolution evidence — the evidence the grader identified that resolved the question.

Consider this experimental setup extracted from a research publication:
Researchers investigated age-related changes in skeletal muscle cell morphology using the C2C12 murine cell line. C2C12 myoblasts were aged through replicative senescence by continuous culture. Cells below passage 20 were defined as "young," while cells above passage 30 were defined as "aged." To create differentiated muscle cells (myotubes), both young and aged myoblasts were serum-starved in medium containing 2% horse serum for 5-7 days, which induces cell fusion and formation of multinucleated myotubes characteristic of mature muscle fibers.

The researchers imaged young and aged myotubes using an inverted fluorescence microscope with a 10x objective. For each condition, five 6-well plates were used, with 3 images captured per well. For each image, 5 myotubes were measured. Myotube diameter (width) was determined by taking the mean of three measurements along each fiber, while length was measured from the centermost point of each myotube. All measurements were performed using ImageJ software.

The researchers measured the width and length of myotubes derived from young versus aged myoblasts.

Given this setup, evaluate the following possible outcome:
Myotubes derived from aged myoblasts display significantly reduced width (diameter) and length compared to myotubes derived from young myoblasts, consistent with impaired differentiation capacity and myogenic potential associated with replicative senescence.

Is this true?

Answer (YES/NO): YES